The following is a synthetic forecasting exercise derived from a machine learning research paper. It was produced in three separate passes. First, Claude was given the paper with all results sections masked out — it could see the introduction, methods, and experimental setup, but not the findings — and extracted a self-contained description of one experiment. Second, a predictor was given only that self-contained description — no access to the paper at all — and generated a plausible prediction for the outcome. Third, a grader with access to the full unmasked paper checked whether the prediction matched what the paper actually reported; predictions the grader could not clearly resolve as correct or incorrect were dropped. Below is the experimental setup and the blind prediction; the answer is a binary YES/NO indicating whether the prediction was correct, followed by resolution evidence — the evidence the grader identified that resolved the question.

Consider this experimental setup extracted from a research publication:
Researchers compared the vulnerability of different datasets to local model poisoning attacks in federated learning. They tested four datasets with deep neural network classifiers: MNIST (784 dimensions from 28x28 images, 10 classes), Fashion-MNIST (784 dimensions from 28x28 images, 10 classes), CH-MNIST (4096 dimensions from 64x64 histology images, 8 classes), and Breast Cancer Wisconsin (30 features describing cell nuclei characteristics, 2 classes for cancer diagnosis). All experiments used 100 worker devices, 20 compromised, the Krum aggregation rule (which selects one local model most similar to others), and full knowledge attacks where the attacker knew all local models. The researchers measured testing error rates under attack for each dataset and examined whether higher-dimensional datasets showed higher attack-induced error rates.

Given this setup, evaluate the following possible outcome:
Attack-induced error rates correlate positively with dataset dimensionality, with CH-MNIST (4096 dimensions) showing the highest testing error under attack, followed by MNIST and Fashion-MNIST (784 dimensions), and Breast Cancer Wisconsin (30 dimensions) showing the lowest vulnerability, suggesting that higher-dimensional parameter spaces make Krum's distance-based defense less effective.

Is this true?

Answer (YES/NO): NO